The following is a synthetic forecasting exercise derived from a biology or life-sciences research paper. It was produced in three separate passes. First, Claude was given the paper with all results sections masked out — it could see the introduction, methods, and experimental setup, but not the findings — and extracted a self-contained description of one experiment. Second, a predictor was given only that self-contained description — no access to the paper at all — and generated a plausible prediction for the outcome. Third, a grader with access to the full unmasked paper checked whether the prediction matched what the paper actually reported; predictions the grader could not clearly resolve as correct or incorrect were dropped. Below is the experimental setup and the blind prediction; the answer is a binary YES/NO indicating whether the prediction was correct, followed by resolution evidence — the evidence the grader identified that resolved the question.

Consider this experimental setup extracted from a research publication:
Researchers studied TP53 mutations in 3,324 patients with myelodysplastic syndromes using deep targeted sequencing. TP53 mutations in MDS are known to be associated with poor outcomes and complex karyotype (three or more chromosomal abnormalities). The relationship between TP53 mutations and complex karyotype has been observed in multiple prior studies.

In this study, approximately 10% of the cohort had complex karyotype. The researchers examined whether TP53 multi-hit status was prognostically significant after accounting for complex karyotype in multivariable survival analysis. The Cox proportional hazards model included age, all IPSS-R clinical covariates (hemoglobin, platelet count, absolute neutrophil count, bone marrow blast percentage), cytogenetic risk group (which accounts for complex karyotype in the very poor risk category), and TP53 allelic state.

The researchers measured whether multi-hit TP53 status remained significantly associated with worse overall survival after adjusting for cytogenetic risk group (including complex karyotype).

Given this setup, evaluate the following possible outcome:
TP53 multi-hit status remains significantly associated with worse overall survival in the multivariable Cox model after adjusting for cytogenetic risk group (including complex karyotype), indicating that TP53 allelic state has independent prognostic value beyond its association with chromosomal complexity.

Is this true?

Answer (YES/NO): YES